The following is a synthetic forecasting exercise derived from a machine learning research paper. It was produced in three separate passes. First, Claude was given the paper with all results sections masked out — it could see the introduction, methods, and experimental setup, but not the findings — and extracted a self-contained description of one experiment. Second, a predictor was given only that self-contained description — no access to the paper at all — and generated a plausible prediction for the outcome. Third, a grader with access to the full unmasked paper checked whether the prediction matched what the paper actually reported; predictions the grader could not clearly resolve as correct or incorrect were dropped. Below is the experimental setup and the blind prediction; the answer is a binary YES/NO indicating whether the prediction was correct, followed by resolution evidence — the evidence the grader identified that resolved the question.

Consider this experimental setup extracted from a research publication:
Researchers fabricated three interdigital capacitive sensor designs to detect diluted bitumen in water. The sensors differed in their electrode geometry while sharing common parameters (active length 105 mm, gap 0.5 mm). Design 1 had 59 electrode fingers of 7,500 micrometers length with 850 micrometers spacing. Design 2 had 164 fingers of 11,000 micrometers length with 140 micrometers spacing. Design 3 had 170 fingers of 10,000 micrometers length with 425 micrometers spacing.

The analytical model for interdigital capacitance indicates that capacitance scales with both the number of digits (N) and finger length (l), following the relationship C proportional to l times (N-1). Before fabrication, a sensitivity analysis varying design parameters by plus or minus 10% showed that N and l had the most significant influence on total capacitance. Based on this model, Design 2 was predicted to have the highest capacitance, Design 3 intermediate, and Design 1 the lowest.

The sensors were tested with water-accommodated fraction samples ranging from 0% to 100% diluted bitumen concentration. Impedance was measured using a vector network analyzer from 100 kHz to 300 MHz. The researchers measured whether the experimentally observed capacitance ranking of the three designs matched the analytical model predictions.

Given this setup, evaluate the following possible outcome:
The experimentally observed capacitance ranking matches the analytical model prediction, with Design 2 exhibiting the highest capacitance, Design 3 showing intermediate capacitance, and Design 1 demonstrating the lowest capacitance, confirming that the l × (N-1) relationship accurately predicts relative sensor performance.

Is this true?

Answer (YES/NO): YES